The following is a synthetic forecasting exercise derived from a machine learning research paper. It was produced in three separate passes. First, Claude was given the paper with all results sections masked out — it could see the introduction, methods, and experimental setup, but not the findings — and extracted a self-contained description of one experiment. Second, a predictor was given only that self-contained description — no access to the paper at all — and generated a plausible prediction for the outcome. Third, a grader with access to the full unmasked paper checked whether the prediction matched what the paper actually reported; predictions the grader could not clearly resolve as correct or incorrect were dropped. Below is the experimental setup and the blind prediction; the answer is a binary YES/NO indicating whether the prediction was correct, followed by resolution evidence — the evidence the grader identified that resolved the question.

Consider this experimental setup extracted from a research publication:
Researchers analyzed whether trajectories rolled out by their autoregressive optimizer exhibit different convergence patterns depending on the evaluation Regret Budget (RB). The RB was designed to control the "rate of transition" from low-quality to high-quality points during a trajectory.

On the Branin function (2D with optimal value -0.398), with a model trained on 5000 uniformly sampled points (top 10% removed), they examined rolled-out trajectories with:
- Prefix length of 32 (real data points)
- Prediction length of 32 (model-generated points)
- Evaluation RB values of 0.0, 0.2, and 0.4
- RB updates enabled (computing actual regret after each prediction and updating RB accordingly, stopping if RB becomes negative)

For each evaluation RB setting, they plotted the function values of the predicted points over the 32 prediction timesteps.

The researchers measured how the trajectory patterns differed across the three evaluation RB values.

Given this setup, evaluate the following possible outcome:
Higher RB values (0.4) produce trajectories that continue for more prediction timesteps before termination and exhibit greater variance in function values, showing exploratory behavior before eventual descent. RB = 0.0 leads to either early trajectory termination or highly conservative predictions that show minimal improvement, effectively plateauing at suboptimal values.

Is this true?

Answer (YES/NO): NO